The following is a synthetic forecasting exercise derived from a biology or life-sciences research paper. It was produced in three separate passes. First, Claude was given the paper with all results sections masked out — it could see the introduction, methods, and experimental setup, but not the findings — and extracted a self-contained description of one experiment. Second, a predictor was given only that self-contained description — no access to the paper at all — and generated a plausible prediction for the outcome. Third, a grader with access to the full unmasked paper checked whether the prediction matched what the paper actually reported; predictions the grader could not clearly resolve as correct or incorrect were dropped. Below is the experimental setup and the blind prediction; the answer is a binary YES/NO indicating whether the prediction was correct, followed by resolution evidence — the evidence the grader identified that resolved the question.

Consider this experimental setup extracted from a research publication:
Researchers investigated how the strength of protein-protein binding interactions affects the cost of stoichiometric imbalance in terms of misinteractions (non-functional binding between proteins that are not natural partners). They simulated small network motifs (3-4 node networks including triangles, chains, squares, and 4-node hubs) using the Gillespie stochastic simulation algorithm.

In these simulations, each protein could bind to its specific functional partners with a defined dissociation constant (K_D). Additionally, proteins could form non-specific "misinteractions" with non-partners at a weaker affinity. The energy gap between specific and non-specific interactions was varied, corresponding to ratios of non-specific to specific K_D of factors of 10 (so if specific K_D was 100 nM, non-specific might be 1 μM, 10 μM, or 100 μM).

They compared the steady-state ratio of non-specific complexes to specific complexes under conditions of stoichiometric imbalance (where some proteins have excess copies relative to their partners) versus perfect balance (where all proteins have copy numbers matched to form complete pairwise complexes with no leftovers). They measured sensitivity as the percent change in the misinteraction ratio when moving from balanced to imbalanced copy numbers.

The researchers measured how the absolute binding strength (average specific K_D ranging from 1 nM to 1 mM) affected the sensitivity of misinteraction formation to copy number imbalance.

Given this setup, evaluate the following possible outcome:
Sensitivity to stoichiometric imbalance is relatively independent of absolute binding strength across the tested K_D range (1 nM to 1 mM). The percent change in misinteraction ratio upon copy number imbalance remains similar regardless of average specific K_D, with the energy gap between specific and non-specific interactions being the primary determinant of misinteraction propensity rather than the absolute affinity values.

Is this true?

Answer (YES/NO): NO